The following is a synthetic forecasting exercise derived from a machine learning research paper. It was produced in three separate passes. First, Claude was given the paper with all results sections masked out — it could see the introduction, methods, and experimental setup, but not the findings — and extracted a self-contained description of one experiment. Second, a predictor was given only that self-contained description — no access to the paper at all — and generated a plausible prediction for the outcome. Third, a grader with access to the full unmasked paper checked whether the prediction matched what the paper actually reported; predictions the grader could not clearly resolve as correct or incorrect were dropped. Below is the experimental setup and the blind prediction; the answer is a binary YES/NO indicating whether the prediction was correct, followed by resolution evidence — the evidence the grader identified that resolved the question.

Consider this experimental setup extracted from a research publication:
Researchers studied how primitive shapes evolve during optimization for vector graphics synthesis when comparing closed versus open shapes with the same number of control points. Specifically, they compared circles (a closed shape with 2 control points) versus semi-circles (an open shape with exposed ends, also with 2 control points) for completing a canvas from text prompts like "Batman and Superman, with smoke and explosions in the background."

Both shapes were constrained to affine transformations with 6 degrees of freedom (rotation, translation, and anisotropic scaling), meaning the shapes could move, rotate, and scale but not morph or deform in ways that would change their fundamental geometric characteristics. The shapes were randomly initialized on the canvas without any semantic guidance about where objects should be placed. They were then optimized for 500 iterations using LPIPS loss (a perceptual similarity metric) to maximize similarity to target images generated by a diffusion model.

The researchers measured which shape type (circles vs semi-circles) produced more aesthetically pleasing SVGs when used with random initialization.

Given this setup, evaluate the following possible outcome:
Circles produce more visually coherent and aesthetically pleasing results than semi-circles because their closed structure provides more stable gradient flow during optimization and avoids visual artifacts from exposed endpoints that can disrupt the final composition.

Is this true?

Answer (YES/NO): NO